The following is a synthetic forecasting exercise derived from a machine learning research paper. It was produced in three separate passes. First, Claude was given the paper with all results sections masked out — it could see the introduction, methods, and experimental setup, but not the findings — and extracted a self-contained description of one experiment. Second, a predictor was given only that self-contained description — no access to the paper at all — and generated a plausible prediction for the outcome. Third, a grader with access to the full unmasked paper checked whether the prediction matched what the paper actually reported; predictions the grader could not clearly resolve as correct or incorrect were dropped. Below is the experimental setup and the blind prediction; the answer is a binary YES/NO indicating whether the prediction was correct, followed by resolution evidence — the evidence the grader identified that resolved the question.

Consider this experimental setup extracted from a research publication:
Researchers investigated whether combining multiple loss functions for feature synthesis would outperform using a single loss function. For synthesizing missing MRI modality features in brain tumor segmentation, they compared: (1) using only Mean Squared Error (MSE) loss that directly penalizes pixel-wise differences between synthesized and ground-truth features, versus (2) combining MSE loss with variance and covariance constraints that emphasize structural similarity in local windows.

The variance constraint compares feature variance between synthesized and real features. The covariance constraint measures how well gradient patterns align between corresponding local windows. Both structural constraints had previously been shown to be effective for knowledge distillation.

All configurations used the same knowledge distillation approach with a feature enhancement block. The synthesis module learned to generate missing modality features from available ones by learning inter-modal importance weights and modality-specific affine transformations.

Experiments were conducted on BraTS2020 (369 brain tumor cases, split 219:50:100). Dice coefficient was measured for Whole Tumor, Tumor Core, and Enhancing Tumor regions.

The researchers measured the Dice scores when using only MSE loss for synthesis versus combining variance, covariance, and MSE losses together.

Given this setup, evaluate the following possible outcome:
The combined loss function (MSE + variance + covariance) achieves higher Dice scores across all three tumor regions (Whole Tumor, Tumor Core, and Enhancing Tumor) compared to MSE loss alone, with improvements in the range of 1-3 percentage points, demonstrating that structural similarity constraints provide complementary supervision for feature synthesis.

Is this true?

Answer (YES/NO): NO